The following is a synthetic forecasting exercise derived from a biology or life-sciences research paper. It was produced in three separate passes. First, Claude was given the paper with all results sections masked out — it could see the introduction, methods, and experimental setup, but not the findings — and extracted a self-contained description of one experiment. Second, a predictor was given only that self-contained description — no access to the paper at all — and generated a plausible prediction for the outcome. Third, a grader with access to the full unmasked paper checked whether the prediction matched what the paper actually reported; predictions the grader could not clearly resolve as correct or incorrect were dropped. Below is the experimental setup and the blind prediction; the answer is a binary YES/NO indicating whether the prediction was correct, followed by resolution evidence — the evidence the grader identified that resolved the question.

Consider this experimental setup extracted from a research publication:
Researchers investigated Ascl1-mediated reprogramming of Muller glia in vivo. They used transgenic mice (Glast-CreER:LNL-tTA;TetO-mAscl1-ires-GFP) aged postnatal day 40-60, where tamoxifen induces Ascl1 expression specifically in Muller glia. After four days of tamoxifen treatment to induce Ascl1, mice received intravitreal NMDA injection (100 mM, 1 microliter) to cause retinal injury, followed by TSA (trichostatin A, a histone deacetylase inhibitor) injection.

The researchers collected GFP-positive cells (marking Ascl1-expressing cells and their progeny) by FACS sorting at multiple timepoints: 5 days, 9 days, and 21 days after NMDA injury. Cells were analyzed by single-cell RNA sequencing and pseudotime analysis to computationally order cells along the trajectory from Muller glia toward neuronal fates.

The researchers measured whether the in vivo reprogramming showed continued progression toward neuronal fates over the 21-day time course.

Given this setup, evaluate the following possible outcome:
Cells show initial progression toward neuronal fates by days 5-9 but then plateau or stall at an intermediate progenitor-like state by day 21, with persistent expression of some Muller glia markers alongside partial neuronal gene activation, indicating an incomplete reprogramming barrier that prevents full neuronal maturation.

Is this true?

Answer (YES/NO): NO